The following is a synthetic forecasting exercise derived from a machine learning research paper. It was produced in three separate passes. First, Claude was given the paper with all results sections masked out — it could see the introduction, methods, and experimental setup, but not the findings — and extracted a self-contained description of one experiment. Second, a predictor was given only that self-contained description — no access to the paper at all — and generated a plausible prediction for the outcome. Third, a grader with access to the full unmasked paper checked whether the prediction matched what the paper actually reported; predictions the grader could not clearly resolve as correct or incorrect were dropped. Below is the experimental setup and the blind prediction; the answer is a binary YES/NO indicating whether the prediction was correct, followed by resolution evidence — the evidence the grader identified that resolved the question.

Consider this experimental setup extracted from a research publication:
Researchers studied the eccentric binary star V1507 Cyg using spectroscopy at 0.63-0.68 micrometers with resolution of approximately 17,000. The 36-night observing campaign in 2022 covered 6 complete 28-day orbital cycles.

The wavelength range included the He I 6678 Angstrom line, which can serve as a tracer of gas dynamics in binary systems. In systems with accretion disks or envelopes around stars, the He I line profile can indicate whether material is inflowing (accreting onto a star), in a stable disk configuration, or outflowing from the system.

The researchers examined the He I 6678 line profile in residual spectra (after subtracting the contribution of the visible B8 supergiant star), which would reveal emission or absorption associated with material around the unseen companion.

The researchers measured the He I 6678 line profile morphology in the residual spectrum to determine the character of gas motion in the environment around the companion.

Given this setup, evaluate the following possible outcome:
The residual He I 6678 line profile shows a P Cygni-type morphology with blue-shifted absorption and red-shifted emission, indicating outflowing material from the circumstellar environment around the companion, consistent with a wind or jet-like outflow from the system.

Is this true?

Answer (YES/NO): NO